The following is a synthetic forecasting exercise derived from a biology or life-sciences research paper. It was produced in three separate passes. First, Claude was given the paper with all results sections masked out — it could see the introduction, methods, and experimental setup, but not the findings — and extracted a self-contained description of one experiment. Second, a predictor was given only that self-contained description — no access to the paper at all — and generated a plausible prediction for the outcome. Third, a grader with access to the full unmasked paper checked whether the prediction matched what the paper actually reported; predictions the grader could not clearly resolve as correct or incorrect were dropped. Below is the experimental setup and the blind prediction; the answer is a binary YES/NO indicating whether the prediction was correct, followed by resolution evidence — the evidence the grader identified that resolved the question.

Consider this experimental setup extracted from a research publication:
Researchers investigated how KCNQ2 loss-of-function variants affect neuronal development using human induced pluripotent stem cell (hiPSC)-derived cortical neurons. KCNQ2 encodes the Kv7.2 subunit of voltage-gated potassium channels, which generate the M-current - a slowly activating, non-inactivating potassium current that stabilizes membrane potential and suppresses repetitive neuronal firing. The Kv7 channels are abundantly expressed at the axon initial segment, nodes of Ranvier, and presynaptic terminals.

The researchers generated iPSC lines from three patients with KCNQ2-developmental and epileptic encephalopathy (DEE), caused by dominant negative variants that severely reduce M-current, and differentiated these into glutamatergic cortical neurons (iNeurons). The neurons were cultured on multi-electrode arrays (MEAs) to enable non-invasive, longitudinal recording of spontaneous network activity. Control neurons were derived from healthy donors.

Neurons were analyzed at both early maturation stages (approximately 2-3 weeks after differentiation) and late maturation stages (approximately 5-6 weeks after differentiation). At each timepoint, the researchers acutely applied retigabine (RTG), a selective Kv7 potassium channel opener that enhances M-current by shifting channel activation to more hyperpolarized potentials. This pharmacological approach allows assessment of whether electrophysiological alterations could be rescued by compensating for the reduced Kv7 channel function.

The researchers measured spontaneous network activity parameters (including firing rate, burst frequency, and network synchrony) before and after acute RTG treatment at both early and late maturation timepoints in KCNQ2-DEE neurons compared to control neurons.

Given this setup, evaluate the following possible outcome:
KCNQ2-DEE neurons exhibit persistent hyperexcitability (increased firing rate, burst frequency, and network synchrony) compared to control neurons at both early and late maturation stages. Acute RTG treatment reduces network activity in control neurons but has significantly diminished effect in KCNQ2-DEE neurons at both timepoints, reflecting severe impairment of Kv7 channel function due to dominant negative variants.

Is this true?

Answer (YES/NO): NO